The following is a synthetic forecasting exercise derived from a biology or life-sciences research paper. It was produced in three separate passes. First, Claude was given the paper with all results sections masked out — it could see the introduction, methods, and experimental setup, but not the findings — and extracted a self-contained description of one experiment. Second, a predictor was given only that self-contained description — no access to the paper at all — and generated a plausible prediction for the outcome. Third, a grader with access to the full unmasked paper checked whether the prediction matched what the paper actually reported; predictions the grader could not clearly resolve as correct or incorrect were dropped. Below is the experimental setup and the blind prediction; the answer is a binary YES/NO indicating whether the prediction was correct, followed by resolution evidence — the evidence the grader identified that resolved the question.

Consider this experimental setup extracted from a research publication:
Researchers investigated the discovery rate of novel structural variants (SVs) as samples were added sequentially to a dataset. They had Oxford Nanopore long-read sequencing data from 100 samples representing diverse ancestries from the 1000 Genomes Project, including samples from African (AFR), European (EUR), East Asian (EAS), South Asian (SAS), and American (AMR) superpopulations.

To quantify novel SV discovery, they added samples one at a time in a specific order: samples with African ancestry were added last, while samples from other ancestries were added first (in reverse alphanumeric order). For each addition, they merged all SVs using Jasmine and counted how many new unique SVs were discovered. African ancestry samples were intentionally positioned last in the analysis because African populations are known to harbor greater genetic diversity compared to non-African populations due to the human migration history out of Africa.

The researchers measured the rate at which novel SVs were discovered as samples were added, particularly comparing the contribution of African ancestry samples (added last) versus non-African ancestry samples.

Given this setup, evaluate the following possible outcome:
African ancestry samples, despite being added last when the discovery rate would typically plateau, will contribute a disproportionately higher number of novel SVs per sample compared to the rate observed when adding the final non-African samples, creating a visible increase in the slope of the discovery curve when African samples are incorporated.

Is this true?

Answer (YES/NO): YES